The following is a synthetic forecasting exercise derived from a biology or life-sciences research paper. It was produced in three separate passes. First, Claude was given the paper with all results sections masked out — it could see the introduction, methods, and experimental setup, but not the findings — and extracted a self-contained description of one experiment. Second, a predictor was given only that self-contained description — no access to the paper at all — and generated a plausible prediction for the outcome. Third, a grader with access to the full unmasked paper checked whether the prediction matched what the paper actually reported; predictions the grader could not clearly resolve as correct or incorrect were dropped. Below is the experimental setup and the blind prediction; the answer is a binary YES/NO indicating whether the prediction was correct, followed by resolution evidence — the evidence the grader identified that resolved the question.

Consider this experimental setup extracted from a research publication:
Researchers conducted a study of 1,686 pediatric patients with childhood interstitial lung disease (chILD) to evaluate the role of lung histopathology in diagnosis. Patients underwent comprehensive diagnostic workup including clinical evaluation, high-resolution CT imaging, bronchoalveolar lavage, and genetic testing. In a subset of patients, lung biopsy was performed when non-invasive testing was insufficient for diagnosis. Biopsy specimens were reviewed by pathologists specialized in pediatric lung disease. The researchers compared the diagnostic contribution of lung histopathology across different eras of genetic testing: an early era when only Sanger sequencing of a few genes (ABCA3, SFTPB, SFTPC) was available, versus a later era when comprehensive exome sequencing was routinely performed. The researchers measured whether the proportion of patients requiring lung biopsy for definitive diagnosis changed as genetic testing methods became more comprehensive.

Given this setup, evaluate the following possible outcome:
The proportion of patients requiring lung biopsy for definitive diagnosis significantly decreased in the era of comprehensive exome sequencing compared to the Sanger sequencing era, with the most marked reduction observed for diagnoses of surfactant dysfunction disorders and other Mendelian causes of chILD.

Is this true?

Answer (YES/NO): NO